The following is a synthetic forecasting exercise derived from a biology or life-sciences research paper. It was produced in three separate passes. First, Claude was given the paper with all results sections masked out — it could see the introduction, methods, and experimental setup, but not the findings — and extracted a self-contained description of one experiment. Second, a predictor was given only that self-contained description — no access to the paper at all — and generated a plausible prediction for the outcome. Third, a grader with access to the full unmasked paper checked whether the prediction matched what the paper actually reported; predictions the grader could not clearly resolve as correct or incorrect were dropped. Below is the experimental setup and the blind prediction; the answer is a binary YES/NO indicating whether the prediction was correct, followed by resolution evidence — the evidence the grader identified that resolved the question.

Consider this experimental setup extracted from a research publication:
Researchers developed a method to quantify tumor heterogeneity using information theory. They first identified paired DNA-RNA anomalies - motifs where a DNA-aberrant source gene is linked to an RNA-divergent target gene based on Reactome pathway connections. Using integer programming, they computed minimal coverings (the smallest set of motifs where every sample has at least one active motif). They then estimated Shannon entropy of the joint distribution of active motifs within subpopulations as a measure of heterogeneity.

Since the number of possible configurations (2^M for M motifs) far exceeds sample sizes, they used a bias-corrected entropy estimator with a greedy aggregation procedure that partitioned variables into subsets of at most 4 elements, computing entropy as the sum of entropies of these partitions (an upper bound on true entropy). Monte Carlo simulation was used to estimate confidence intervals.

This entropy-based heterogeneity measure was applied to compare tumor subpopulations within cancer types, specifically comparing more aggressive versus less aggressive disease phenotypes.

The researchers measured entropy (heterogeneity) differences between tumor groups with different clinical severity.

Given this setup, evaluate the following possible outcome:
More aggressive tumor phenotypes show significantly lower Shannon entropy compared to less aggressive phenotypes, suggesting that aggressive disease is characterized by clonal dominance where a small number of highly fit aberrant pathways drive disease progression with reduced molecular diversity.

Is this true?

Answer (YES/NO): NO